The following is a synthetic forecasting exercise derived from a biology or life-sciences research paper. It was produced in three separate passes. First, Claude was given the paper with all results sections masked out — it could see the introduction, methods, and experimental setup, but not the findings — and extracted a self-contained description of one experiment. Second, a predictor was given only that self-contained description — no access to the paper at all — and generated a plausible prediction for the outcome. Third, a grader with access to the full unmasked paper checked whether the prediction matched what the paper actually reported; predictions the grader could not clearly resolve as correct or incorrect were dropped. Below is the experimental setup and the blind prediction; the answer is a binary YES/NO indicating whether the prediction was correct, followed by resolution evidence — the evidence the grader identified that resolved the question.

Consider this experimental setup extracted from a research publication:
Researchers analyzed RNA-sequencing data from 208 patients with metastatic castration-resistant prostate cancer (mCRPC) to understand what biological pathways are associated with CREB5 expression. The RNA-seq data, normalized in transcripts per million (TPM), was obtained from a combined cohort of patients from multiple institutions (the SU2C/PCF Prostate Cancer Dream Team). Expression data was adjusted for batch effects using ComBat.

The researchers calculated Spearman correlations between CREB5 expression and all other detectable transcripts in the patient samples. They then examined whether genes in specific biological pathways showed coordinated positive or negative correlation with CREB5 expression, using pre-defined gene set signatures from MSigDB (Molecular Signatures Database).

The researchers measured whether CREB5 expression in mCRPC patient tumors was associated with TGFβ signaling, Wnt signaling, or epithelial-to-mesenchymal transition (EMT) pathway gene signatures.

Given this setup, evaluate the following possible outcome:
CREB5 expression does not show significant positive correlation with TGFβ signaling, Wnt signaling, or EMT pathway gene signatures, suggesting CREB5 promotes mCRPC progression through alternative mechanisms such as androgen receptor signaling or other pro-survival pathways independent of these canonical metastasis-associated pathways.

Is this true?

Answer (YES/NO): NO